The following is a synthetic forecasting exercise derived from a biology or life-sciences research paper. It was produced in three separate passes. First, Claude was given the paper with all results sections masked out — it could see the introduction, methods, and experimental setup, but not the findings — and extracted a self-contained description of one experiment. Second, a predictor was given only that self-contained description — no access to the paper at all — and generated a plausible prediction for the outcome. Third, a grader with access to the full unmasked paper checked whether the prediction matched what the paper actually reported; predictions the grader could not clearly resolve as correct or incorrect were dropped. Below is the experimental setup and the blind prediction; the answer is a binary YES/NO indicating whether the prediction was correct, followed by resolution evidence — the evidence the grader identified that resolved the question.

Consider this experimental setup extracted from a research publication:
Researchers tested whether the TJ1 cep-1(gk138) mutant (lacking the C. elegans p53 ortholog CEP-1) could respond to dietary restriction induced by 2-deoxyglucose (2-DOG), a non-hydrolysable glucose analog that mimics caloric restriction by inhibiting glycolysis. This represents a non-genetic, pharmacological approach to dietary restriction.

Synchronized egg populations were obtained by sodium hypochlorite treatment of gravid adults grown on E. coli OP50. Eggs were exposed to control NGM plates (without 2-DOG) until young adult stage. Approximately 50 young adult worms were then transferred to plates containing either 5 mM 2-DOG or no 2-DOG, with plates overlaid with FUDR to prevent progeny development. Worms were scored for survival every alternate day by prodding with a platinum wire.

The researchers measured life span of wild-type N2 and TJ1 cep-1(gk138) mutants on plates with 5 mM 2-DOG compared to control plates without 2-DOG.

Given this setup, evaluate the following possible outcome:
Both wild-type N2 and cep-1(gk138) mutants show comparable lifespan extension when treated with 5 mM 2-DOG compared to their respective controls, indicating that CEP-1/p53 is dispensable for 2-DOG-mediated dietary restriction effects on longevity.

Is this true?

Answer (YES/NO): YES